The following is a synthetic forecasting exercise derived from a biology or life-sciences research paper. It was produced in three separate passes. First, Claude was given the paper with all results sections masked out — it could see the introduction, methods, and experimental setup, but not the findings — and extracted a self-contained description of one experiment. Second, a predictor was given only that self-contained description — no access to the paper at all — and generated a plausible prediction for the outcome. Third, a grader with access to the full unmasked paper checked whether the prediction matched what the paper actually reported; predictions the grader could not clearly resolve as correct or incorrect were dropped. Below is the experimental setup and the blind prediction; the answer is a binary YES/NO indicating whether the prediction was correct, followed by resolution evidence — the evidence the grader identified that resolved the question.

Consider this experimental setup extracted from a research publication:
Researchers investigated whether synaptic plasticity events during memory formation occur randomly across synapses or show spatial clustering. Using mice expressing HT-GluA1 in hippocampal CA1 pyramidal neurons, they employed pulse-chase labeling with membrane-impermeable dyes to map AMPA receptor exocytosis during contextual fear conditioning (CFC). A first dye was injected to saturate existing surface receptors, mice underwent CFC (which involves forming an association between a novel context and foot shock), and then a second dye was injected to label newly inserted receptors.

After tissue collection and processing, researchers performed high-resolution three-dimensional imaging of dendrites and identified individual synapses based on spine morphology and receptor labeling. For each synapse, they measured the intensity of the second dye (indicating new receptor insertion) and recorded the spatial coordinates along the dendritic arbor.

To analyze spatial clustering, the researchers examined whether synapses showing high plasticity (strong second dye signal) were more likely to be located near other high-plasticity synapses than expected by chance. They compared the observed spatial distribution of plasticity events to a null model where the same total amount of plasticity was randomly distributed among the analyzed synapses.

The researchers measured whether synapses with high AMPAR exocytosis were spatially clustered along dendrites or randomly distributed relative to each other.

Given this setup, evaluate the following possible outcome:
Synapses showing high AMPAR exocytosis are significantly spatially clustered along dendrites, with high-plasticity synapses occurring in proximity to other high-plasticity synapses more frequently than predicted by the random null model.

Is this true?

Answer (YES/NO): YES